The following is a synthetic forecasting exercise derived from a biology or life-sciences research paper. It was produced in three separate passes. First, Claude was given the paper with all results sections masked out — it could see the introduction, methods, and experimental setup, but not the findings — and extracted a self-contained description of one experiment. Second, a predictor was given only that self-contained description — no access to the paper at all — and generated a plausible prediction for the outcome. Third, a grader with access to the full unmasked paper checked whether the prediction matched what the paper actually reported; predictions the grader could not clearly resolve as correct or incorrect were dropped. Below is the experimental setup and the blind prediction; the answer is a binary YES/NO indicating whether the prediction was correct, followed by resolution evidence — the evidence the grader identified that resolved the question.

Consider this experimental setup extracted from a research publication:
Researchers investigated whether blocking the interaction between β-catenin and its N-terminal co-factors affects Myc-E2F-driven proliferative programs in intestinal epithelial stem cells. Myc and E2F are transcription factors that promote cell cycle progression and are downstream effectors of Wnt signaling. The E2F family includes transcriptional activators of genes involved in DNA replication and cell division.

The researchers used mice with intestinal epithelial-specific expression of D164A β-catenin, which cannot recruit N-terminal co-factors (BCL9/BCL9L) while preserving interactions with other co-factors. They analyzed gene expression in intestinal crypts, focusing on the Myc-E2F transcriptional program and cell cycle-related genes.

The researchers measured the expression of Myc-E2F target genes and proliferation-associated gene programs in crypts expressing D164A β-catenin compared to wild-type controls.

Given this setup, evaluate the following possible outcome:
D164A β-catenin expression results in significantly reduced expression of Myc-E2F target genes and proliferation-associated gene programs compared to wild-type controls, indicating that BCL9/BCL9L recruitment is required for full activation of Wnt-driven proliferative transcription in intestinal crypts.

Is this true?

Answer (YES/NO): NO